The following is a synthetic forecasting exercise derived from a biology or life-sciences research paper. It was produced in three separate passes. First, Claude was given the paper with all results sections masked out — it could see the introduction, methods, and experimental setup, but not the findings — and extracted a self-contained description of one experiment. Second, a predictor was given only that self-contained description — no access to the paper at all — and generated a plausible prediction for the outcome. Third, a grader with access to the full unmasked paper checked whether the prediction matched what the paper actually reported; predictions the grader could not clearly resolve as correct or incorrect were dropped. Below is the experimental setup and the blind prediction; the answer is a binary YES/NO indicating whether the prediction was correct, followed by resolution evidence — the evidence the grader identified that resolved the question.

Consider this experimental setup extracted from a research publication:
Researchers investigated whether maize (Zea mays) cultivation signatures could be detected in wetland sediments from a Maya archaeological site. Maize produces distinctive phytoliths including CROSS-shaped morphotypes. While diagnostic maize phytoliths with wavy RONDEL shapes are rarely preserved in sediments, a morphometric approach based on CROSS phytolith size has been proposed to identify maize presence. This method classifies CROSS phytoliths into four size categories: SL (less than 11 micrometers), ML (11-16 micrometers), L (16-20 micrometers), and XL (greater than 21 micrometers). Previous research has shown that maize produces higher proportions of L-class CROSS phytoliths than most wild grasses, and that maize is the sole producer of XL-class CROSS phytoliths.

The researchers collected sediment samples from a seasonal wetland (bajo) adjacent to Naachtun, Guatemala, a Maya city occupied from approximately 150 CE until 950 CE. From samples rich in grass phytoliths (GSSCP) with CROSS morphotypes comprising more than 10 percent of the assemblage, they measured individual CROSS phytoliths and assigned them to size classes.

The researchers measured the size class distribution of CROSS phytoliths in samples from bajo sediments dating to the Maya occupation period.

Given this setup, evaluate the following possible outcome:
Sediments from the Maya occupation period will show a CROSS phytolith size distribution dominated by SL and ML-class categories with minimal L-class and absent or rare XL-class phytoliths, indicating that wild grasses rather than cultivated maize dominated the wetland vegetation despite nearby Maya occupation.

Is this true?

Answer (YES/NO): NO